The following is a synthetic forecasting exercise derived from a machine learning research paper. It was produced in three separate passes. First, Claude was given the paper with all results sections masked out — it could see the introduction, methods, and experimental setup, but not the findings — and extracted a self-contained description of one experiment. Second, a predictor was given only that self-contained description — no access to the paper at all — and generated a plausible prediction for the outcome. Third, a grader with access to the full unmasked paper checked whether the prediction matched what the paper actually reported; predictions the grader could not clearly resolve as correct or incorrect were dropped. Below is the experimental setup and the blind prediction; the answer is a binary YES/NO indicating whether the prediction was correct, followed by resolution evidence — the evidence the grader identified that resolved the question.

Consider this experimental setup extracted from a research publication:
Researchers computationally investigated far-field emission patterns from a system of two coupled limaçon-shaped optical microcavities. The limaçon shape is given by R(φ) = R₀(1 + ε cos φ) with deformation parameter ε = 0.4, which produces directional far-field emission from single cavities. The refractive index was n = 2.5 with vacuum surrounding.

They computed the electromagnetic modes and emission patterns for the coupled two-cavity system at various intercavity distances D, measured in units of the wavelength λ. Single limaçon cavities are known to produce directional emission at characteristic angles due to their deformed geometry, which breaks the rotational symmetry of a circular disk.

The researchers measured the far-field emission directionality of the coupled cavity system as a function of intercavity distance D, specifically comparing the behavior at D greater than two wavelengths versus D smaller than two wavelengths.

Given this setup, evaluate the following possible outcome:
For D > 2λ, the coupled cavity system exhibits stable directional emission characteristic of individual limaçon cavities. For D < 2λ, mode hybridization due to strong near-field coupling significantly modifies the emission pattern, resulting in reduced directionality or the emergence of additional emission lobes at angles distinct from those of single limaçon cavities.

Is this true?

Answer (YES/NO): NO